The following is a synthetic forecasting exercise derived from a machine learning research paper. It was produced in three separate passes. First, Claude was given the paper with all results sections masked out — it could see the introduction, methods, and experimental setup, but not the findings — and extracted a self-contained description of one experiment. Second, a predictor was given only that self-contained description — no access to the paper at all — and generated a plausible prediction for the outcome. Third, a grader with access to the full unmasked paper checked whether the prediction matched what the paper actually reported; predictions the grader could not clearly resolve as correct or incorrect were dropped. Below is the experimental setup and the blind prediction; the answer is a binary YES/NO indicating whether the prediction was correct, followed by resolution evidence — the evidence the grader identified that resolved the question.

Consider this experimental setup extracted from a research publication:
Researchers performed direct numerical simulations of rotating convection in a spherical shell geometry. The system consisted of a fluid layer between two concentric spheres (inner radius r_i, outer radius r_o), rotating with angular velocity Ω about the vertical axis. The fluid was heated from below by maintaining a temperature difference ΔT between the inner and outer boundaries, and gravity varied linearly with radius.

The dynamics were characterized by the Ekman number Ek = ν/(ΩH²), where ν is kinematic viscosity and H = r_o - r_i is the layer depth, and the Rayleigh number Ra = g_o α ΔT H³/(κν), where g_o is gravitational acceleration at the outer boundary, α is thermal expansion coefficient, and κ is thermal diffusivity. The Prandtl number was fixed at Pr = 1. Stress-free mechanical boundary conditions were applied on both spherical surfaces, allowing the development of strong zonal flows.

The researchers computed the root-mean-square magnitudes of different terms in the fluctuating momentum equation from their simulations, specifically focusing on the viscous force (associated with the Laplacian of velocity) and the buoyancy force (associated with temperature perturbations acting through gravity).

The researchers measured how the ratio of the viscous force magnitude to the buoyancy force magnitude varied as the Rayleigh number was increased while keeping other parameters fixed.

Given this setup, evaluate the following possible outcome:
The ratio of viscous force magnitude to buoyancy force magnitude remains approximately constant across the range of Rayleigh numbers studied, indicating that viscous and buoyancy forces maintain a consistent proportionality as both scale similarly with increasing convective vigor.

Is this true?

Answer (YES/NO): NO